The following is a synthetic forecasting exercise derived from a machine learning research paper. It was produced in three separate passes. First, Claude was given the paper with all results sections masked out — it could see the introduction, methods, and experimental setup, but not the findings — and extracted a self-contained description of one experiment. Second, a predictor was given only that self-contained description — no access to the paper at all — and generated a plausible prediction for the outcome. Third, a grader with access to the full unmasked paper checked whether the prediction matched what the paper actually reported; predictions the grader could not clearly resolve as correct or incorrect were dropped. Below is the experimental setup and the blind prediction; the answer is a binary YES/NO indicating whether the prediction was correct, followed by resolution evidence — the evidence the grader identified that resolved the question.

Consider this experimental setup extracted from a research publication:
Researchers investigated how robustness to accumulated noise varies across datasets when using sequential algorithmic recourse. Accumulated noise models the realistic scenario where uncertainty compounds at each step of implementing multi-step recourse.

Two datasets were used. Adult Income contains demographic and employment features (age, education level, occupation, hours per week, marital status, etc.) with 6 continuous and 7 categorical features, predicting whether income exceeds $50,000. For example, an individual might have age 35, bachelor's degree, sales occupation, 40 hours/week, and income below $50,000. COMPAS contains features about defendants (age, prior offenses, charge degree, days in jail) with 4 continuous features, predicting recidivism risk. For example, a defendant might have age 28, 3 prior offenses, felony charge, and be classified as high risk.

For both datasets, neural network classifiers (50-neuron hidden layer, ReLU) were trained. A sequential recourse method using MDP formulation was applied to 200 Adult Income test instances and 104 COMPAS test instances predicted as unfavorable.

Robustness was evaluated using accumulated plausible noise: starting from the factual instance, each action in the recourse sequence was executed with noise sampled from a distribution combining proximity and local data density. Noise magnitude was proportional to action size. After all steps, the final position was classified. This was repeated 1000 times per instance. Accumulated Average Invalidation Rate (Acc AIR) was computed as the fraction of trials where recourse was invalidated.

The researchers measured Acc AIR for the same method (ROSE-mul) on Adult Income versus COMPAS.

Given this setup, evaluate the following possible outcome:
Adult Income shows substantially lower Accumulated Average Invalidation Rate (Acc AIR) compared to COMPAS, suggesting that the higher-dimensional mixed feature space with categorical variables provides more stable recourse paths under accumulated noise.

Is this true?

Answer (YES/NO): NO